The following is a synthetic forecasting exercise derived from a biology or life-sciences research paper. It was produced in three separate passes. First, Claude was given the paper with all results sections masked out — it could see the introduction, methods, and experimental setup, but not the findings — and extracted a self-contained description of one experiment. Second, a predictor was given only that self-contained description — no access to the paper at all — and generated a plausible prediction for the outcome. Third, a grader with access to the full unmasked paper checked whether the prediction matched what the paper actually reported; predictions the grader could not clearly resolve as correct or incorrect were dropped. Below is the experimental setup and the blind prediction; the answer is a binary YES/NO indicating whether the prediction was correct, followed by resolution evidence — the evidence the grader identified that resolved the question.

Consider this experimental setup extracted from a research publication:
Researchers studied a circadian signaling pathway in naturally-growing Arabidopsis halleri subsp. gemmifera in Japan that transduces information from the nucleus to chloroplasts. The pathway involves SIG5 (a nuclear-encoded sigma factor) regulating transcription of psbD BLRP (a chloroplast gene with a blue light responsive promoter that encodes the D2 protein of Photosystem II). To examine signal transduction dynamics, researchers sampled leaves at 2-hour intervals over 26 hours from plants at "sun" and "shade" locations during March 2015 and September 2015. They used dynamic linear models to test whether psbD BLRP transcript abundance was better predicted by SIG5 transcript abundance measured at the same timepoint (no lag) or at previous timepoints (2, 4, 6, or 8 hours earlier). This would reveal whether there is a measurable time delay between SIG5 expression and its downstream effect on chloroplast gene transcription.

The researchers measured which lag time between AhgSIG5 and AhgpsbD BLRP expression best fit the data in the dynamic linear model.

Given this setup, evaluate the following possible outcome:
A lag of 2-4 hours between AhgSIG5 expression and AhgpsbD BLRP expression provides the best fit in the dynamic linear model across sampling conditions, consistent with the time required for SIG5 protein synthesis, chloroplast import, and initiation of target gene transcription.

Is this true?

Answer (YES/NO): NO